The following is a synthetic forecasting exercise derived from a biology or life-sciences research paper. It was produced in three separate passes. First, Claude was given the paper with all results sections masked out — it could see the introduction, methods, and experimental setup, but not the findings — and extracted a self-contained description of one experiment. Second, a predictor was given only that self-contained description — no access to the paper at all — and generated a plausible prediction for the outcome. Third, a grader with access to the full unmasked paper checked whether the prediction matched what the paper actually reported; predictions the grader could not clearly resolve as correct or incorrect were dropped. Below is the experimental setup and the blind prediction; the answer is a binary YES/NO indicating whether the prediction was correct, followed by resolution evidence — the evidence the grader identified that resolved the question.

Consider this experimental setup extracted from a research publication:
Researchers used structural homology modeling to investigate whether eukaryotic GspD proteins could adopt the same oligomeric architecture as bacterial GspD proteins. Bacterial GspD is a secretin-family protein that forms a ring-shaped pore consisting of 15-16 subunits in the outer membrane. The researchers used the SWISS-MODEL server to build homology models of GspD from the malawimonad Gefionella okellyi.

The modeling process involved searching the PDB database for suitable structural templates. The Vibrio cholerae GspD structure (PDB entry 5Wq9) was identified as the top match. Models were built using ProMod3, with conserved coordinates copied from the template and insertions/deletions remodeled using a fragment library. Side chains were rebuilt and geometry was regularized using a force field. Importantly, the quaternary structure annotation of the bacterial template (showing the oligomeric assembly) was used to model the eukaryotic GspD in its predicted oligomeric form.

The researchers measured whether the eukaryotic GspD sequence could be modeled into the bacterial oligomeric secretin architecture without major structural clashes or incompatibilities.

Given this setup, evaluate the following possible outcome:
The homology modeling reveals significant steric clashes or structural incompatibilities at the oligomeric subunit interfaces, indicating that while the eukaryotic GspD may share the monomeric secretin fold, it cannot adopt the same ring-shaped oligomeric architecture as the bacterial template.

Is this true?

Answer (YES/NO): NO